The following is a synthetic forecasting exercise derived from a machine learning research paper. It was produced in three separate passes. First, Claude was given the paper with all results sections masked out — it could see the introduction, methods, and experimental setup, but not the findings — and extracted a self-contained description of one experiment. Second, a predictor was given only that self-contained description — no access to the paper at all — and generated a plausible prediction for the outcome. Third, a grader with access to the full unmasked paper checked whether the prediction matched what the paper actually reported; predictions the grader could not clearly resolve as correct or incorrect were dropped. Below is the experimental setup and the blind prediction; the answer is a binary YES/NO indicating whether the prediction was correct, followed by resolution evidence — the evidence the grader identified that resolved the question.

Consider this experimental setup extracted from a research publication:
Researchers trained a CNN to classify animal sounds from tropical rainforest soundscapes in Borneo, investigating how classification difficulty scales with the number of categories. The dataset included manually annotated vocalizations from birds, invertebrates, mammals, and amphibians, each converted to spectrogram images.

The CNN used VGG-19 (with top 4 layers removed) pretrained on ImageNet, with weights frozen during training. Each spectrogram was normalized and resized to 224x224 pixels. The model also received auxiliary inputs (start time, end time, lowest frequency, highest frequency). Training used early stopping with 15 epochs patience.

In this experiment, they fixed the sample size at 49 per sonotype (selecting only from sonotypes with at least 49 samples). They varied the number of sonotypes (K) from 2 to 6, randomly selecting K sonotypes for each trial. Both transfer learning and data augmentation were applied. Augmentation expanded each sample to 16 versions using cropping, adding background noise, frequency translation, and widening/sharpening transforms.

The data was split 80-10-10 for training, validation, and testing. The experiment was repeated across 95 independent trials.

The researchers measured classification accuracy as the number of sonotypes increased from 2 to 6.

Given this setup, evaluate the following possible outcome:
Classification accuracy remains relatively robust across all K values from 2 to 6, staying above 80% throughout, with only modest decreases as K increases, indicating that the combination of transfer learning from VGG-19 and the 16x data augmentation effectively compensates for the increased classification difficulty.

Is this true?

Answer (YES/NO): YES